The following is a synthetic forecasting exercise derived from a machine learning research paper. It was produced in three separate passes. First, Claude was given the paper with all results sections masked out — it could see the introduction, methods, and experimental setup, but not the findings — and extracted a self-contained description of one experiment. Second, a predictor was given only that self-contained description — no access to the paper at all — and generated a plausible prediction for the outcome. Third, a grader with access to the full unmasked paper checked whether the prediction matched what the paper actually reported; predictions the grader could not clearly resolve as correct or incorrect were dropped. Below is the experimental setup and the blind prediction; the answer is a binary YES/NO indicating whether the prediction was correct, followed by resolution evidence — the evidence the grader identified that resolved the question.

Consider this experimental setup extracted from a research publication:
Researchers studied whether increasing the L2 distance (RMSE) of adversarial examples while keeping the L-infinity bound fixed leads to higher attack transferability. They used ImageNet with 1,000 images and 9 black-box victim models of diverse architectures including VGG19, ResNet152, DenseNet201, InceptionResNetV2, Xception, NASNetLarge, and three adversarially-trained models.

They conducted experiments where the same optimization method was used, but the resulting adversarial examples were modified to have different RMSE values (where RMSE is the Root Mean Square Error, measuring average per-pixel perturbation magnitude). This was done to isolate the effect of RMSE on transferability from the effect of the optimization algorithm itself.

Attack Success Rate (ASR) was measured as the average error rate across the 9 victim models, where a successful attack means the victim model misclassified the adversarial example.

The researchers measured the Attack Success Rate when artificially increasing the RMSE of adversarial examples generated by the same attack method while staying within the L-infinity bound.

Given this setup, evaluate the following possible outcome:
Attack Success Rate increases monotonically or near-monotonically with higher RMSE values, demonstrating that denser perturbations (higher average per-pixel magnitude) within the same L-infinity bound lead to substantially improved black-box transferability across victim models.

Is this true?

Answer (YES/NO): YES